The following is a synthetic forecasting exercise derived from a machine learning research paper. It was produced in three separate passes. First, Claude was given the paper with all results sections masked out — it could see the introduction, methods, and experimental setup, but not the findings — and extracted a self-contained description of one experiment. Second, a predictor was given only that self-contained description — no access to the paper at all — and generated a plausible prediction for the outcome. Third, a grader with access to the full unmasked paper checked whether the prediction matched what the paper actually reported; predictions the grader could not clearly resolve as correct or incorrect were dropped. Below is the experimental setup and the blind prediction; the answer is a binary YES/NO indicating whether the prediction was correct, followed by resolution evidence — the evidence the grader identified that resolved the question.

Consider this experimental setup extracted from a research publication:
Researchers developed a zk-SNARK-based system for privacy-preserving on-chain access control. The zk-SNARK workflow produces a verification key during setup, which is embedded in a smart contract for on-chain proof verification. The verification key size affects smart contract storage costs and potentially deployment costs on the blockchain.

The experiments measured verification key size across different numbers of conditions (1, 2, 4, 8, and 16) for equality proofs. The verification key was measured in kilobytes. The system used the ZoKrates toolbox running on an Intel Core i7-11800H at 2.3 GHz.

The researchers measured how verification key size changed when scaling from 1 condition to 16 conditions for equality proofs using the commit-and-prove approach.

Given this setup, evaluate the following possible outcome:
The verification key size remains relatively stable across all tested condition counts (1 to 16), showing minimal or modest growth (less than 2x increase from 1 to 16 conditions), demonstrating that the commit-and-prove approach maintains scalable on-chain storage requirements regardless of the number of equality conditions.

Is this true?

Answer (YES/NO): NO